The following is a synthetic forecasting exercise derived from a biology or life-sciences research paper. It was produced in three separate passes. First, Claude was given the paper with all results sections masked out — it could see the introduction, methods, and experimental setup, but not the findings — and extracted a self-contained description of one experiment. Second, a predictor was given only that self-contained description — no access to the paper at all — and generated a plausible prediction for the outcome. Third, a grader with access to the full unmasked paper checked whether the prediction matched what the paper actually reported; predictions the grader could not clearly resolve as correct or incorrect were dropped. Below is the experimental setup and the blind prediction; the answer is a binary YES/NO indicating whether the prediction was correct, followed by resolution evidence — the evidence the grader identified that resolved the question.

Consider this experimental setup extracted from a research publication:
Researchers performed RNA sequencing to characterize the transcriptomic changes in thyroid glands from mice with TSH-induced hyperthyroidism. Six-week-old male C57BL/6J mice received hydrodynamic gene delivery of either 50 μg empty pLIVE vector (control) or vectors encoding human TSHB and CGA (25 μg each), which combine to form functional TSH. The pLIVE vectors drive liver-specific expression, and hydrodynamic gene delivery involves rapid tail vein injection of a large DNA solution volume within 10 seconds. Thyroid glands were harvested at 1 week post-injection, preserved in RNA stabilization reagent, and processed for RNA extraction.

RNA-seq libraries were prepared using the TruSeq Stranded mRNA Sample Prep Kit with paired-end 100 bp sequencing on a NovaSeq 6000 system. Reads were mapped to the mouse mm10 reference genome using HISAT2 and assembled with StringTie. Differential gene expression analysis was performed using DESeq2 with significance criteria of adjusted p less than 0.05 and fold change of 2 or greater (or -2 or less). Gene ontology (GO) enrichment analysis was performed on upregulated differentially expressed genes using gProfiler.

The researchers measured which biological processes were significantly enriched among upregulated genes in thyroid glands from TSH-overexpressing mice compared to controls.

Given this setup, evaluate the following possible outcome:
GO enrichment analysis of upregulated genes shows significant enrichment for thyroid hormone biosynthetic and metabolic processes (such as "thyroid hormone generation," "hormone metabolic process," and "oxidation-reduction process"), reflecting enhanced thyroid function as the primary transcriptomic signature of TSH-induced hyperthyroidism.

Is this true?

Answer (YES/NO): NO